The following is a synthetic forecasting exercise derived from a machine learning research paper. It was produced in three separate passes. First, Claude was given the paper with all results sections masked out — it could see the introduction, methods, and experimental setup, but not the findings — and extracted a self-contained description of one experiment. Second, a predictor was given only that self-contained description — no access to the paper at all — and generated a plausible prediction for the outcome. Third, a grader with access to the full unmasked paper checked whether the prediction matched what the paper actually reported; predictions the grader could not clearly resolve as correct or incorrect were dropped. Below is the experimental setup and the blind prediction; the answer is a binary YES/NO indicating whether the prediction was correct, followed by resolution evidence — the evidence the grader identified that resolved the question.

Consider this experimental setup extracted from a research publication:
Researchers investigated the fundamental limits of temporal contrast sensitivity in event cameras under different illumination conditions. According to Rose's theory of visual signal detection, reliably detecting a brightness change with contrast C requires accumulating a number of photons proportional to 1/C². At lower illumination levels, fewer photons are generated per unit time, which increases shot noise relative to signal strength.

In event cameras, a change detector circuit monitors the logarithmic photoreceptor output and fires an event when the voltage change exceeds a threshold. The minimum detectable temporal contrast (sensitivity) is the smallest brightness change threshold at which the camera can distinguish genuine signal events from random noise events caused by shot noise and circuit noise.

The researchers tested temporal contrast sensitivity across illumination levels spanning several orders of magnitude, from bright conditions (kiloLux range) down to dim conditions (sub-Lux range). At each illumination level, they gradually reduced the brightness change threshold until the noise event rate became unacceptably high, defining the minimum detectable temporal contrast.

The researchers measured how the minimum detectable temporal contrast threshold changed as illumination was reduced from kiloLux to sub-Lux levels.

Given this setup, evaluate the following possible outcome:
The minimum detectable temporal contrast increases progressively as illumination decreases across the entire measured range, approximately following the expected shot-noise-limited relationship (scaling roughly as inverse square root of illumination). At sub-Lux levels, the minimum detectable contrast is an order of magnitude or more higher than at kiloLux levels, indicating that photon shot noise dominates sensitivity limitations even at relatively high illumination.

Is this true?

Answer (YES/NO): NO